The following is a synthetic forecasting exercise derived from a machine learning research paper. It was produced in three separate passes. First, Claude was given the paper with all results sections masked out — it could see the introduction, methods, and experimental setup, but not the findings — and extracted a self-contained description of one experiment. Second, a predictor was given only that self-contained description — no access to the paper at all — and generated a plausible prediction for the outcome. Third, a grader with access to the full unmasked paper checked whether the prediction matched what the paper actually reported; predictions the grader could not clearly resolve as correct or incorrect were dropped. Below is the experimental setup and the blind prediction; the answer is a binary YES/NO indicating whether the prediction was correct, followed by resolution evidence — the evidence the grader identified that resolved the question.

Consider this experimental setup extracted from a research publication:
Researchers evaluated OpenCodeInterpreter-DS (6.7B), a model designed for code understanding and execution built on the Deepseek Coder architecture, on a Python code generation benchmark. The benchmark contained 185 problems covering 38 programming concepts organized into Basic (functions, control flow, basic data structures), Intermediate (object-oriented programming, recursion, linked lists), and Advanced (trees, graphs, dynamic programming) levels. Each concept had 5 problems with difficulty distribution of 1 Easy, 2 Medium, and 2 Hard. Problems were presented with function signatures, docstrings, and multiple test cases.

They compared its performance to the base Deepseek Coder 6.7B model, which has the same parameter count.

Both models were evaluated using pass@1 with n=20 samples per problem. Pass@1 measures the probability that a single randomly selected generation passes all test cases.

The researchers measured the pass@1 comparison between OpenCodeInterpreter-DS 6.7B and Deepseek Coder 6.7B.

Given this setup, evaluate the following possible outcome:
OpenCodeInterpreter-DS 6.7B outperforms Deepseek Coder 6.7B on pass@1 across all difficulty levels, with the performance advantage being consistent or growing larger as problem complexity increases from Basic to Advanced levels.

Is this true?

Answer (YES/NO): NO